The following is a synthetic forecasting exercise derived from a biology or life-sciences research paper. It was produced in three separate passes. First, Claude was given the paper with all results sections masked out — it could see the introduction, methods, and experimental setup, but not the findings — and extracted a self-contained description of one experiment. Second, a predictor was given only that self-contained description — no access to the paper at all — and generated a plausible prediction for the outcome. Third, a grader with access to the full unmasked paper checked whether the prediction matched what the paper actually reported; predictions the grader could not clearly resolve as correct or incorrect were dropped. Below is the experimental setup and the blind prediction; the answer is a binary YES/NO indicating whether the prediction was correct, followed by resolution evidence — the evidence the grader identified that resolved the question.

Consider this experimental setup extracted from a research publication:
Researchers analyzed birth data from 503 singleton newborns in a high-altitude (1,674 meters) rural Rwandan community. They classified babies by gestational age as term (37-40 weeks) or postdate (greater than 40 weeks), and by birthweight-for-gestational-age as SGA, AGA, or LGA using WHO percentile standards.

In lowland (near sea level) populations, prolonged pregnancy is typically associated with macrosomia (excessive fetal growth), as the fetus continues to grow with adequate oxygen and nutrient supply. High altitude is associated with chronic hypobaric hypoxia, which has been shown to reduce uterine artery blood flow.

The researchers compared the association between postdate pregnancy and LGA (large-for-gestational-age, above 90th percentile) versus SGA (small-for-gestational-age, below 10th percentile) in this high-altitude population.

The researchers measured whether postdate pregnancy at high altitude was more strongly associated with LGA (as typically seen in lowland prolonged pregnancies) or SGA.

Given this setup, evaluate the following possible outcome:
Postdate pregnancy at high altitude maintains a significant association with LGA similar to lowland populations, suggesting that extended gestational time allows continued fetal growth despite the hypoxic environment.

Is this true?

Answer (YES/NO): NO